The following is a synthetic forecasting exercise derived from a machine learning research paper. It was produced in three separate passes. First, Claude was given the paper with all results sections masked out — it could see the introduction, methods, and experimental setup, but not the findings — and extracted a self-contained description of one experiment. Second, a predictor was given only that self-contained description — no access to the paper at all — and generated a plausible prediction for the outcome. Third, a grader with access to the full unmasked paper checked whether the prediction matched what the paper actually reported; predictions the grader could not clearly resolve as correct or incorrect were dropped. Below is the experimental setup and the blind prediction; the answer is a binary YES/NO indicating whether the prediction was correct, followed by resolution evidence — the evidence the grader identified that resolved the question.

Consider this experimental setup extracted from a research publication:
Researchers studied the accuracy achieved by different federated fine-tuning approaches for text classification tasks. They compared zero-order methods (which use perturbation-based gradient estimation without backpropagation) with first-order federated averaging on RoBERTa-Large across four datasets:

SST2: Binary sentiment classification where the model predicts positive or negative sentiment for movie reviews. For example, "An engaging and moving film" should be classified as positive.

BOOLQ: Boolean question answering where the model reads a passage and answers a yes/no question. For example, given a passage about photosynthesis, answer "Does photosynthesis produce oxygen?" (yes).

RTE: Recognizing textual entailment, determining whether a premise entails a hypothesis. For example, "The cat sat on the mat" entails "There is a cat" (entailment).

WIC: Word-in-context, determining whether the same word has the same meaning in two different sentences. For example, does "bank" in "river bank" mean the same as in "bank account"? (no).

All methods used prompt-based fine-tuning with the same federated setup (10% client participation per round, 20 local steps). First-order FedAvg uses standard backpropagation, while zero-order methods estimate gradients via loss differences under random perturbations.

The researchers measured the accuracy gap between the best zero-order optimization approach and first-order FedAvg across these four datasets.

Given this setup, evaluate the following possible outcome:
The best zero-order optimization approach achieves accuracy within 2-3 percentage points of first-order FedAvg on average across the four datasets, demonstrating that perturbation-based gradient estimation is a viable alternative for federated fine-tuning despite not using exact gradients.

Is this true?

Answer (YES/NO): NO